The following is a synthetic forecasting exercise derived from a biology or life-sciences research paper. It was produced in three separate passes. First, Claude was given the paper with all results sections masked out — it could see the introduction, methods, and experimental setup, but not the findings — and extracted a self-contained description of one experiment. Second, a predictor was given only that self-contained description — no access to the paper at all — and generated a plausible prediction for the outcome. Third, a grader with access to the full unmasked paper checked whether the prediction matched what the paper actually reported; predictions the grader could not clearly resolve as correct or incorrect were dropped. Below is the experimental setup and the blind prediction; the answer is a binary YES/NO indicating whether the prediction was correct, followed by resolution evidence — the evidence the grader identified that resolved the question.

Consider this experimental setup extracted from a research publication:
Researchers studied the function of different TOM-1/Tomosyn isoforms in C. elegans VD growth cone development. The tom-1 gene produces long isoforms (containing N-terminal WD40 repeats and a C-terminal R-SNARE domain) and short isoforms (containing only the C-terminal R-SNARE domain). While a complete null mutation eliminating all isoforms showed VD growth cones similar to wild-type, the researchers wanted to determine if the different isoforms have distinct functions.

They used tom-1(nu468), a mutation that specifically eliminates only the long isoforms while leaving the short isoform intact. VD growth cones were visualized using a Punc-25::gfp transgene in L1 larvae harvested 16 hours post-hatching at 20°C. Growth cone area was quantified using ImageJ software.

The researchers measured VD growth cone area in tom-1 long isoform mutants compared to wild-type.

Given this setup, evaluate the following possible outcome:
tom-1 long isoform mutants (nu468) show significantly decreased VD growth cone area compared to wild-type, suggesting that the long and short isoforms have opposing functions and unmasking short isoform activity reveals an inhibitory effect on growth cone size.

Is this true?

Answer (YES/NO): YES